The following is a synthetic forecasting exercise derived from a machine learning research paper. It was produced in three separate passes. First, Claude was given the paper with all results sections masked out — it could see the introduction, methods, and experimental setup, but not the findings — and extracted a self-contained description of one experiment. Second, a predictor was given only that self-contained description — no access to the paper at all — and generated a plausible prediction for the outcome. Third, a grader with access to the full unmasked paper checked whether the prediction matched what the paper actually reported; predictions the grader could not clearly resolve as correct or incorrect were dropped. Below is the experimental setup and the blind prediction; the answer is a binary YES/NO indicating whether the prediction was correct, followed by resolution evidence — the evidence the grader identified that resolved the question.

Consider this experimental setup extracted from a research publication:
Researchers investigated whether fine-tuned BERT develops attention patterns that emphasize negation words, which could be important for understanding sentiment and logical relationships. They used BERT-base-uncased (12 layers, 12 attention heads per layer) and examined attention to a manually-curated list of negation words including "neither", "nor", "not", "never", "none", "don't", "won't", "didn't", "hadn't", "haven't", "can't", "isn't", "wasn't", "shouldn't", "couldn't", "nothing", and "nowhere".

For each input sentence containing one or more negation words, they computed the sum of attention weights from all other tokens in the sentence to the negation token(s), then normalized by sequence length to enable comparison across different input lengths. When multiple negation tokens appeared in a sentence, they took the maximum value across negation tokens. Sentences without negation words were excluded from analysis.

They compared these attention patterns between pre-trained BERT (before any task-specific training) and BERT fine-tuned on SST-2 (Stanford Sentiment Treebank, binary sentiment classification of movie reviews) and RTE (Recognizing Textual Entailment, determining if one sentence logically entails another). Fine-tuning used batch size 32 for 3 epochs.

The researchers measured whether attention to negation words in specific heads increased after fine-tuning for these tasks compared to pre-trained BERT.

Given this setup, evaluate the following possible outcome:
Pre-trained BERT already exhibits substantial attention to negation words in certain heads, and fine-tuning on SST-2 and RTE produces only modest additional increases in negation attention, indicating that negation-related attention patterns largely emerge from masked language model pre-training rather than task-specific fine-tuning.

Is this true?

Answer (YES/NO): NO